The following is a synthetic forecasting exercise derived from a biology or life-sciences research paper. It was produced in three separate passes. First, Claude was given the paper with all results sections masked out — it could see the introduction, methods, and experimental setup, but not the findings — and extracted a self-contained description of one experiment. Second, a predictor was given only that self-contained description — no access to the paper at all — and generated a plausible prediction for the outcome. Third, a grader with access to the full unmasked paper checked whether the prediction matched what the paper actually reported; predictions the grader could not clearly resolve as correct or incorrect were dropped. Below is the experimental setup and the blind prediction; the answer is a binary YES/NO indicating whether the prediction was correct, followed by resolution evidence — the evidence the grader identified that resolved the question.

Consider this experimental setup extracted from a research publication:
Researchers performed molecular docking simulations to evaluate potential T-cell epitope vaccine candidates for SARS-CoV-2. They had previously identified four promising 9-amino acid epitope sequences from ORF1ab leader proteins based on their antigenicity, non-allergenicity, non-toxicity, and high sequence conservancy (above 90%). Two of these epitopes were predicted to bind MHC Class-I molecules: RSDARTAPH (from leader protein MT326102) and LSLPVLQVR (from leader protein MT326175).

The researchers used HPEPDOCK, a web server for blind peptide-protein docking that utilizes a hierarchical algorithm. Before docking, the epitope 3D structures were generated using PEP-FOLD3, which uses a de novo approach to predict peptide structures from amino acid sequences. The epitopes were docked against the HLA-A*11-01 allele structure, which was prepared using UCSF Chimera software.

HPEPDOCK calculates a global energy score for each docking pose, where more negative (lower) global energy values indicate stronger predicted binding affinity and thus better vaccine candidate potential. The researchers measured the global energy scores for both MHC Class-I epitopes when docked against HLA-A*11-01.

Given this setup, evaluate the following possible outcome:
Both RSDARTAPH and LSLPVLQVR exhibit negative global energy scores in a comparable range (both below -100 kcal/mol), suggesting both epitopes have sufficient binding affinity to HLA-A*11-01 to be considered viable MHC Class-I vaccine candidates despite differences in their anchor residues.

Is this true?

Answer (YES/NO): NO